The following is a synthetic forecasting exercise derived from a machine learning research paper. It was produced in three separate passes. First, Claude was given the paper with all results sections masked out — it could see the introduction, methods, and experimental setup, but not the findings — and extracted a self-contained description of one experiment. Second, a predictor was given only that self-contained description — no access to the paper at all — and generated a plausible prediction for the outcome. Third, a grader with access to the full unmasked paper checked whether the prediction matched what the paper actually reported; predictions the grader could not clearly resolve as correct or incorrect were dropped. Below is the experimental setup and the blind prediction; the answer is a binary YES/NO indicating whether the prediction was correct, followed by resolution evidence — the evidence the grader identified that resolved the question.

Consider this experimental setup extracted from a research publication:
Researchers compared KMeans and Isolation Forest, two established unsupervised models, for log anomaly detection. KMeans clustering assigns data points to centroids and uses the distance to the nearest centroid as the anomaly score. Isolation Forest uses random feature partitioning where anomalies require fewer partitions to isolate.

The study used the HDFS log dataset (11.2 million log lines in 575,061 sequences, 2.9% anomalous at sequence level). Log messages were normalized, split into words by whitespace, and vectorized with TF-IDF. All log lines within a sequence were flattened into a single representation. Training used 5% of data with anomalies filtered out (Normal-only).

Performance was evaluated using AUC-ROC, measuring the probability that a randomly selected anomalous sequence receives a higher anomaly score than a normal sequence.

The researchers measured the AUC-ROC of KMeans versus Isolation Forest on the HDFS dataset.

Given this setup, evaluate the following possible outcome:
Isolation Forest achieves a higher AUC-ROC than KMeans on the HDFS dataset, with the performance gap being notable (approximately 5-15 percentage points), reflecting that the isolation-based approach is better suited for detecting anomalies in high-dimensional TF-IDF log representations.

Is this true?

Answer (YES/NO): NO